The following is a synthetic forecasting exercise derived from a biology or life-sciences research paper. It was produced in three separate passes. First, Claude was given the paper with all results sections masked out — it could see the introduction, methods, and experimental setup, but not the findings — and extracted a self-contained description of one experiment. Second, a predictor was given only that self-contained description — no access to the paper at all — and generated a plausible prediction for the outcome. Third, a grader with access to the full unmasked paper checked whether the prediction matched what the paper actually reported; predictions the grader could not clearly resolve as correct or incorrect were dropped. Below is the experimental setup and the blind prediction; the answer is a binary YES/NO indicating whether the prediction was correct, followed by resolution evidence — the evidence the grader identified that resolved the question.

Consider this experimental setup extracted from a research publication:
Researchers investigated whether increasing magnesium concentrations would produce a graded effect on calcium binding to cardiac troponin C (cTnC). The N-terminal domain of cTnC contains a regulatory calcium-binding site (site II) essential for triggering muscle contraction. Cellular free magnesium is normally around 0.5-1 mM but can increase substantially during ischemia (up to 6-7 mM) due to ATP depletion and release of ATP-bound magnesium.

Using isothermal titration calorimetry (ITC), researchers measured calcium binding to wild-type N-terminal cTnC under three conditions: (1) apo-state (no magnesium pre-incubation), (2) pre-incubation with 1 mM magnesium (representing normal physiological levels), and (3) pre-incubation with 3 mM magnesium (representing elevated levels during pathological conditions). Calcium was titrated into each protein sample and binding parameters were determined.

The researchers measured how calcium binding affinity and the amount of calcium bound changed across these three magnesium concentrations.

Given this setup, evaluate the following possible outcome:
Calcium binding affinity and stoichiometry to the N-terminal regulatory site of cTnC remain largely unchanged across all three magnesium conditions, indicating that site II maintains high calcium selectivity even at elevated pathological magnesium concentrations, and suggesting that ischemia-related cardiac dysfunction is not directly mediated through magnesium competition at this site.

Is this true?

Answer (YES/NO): NO